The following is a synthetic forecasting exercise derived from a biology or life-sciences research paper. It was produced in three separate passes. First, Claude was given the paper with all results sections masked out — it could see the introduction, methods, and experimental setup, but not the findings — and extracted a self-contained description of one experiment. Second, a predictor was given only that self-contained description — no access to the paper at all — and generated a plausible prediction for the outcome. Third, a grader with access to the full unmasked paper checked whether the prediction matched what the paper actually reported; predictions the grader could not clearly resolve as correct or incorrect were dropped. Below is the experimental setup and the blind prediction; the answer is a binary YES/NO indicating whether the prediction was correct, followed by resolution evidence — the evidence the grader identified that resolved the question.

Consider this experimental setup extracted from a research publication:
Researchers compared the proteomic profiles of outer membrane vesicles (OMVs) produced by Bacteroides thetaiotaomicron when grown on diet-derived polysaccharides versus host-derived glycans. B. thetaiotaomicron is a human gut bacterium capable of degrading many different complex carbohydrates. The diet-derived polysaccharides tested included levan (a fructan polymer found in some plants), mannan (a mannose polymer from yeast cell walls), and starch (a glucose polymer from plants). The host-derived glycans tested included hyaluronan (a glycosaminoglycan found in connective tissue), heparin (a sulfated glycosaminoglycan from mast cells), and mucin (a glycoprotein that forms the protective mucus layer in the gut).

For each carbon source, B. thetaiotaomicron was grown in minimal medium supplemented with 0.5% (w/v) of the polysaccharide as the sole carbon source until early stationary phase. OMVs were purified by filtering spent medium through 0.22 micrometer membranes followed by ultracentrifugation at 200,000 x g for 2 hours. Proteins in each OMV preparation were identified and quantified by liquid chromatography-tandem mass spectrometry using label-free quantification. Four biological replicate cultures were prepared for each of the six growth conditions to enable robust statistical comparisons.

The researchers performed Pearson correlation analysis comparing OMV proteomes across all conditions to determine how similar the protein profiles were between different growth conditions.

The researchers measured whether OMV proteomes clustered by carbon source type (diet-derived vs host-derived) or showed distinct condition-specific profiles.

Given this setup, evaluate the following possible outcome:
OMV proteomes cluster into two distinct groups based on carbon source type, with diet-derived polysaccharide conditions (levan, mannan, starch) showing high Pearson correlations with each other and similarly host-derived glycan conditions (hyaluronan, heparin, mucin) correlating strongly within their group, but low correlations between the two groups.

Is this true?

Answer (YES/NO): NO